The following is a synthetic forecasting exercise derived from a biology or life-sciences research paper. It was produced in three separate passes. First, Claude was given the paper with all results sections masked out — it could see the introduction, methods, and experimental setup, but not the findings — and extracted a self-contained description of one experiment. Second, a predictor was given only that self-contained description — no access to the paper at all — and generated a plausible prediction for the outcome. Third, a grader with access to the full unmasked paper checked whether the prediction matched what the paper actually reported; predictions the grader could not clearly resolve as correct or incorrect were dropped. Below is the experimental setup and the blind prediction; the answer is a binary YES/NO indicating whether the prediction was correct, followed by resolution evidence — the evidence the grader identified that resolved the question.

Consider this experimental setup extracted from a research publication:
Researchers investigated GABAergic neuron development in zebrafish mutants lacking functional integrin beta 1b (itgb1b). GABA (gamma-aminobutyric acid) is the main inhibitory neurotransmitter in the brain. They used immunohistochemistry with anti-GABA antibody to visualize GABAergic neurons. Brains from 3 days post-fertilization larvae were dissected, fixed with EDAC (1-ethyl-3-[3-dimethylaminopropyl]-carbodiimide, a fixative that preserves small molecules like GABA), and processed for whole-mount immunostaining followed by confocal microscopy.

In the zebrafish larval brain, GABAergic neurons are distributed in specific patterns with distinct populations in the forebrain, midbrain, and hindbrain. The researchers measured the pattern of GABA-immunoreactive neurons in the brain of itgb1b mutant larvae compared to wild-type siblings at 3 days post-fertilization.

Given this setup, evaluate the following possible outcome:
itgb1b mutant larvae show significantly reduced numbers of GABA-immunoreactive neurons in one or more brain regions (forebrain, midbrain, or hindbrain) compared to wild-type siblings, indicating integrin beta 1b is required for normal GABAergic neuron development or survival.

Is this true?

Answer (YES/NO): YES